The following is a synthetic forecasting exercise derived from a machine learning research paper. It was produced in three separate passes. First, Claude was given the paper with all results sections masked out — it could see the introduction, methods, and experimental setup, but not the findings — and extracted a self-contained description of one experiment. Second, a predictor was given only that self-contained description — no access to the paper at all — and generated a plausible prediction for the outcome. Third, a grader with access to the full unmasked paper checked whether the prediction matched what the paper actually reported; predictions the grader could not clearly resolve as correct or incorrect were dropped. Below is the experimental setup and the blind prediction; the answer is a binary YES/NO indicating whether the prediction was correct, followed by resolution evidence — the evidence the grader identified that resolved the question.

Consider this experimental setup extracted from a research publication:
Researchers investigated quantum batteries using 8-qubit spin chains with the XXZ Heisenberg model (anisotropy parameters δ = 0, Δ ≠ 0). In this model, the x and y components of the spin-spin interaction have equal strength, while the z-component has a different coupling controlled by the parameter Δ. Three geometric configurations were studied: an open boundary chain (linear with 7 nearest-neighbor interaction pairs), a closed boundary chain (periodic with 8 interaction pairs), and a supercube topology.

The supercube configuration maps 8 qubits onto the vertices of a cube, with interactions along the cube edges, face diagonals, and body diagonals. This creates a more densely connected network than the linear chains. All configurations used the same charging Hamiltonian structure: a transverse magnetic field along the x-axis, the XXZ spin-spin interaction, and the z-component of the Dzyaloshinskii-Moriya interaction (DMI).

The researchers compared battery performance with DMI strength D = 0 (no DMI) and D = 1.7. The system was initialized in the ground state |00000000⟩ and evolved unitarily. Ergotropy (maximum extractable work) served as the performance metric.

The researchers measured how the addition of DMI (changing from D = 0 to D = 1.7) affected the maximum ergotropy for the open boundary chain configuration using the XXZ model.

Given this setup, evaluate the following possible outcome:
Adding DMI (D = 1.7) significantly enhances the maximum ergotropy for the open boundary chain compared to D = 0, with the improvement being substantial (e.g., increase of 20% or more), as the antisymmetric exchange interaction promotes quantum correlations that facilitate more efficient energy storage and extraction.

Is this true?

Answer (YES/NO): NO